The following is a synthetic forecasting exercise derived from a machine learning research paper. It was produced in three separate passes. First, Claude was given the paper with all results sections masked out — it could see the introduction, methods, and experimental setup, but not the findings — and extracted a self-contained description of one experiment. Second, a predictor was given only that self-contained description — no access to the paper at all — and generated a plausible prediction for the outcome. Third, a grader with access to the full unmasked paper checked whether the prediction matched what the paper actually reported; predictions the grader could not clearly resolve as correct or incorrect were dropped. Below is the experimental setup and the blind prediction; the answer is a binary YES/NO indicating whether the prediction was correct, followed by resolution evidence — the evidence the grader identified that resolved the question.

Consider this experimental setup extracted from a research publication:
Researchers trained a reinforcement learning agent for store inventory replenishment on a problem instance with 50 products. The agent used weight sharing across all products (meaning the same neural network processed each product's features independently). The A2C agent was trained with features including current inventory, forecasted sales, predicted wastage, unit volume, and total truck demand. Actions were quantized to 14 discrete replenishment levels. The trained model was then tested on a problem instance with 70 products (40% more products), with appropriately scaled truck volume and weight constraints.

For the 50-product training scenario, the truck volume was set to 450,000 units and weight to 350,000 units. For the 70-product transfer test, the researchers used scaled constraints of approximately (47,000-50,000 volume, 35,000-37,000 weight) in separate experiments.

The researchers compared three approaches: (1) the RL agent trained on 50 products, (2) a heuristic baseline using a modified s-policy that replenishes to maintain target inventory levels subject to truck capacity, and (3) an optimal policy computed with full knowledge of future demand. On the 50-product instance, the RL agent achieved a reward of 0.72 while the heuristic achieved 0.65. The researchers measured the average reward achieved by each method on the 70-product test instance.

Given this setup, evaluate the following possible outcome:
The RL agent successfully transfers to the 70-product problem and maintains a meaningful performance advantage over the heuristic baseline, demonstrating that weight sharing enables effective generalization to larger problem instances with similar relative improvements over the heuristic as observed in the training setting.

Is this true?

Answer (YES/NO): NO